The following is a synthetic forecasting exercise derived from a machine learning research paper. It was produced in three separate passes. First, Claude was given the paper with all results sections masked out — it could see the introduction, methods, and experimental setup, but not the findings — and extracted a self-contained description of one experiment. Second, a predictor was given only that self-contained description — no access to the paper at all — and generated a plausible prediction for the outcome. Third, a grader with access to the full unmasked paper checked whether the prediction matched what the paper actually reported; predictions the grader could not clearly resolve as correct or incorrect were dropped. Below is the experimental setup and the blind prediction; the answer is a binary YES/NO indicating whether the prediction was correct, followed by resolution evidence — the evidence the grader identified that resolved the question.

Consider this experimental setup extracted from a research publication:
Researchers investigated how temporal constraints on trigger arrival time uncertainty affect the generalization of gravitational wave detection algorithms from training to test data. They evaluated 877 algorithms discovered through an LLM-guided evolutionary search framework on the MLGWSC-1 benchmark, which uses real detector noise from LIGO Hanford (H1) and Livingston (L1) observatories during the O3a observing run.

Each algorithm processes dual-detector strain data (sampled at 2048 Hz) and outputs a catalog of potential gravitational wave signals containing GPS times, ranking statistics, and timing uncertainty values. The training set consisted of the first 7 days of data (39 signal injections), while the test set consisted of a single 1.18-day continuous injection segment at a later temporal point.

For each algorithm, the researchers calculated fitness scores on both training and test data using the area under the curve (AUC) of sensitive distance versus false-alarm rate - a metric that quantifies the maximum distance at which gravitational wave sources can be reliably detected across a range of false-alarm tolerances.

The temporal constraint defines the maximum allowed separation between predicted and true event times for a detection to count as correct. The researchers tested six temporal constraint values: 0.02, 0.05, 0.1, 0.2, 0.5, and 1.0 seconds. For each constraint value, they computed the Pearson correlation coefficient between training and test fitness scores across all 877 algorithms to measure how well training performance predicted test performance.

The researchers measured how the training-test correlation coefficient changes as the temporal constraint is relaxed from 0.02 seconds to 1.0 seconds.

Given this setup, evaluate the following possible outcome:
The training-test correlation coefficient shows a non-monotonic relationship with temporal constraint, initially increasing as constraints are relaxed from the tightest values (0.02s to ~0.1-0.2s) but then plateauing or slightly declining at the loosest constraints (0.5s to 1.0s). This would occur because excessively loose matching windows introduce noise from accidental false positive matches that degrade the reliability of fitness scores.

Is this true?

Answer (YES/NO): YES